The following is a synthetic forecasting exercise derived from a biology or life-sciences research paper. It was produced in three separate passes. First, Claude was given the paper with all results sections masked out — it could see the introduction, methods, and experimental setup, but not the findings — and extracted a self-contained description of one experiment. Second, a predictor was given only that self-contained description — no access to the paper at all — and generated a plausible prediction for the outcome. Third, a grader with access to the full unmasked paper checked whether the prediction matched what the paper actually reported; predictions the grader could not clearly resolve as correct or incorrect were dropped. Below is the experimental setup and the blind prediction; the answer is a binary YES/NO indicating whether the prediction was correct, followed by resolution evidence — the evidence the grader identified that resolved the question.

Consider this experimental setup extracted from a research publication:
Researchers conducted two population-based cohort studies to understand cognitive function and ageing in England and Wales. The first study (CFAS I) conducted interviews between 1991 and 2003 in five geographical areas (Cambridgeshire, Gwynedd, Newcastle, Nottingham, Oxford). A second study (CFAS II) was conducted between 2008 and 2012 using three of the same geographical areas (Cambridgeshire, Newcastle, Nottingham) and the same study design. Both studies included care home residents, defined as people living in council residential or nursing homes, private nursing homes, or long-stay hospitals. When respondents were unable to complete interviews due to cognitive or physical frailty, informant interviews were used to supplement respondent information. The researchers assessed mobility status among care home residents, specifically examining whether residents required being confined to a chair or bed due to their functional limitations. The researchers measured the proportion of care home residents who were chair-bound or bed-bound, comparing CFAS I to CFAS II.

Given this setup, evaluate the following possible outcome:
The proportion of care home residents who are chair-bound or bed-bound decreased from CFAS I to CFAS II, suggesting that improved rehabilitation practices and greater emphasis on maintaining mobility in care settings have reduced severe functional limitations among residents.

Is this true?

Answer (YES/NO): NO